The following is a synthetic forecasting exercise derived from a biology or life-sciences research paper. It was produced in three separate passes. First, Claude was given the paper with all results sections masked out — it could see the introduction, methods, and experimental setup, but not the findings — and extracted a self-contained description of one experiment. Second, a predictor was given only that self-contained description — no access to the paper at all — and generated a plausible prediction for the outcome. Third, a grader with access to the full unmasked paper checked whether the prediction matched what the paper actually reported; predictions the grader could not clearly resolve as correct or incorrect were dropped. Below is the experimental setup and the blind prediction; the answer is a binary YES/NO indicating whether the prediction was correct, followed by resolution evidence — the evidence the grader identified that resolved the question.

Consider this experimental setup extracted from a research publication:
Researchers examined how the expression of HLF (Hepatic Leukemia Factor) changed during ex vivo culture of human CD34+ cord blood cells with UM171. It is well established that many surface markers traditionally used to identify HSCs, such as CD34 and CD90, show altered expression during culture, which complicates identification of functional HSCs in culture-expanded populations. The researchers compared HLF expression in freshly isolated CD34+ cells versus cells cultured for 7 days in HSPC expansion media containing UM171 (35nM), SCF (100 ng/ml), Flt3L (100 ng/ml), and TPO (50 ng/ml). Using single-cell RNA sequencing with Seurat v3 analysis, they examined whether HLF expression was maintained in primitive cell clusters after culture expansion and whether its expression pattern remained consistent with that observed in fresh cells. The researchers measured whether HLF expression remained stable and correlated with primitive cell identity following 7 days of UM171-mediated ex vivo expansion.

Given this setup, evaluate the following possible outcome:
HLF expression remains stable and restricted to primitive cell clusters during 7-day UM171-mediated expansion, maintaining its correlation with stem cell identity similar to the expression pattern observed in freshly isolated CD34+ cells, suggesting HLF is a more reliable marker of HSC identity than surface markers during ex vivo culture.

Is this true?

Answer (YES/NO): YES